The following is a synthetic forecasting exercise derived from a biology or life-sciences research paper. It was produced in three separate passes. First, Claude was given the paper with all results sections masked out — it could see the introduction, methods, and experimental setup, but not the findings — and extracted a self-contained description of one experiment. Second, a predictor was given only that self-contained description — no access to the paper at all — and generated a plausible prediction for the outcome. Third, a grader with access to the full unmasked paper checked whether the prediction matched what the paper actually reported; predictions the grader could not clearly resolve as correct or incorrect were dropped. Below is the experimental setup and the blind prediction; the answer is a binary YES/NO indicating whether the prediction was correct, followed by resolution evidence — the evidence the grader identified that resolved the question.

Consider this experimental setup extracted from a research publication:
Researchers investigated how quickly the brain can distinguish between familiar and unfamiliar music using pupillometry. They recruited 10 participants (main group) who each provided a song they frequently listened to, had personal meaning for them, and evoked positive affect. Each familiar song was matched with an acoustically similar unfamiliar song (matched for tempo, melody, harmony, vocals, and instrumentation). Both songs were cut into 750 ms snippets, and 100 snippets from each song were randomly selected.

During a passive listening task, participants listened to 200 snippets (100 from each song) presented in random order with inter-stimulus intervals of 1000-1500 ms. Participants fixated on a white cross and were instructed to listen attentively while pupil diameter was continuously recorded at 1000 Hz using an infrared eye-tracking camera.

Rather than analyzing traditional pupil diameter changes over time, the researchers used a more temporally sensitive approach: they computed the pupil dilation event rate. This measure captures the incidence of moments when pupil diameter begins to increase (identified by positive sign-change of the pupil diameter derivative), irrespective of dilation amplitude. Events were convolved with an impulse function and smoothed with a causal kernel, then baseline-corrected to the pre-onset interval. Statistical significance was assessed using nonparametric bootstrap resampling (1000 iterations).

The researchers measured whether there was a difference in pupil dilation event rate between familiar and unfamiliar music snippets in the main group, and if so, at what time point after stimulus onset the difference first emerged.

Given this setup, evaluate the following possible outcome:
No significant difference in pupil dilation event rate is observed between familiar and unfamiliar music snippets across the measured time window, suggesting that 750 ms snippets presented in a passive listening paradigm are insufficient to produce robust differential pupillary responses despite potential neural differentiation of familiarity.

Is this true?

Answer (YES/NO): NO